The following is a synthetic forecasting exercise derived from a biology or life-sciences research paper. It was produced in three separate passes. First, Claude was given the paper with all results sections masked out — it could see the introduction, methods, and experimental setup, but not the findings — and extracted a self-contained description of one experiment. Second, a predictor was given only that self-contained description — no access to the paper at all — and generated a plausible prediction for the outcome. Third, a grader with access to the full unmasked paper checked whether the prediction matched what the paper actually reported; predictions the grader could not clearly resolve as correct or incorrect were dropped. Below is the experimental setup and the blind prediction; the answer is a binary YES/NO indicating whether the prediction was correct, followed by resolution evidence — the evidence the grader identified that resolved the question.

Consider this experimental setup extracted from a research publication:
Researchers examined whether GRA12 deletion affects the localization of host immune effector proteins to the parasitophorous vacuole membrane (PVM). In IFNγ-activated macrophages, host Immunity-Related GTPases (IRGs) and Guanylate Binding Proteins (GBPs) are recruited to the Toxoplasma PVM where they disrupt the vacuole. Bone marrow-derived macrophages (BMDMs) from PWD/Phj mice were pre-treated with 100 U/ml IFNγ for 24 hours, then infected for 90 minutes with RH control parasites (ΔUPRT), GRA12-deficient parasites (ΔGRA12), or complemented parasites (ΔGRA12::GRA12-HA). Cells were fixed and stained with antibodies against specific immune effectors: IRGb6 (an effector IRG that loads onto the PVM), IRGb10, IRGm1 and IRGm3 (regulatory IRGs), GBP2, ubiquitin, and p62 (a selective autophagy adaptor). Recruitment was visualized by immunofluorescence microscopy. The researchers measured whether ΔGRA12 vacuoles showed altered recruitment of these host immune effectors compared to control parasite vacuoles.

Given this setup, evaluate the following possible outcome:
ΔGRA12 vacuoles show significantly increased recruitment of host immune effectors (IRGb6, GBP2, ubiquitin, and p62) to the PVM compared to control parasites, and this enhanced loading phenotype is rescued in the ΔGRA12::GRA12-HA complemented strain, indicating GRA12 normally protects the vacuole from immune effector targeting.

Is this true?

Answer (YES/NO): NO